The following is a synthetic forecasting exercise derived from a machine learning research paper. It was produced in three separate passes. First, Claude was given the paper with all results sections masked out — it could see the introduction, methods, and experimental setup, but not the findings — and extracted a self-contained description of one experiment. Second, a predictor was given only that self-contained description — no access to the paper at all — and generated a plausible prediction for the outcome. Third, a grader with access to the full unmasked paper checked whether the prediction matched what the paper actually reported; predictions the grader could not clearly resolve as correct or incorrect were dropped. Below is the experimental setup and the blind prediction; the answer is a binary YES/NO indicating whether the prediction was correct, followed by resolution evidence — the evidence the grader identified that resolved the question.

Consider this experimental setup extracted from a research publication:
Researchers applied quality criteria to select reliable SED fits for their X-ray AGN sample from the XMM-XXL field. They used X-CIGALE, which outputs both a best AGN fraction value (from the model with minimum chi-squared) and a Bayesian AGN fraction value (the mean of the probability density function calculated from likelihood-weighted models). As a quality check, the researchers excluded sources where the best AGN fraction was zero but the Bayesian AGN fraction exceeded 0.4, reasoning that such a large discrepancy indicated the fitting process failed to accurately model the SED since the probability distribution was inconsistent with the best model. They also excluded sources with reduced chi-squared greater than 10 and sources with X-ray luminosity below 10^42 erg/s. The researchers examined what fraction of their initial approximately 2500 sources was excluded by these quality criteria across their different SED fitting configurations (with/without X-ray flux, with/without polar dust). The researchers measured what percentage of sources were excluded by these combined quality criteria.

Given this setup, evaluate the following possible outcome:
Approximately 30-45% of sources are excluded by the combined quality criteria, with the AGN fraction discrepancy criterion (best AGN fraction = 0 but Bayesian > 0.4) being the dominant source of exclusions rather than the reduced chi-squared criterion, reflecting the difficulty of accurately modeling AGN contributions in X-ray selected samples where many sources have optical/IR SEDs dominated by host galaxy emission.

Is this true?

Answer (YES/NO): NO